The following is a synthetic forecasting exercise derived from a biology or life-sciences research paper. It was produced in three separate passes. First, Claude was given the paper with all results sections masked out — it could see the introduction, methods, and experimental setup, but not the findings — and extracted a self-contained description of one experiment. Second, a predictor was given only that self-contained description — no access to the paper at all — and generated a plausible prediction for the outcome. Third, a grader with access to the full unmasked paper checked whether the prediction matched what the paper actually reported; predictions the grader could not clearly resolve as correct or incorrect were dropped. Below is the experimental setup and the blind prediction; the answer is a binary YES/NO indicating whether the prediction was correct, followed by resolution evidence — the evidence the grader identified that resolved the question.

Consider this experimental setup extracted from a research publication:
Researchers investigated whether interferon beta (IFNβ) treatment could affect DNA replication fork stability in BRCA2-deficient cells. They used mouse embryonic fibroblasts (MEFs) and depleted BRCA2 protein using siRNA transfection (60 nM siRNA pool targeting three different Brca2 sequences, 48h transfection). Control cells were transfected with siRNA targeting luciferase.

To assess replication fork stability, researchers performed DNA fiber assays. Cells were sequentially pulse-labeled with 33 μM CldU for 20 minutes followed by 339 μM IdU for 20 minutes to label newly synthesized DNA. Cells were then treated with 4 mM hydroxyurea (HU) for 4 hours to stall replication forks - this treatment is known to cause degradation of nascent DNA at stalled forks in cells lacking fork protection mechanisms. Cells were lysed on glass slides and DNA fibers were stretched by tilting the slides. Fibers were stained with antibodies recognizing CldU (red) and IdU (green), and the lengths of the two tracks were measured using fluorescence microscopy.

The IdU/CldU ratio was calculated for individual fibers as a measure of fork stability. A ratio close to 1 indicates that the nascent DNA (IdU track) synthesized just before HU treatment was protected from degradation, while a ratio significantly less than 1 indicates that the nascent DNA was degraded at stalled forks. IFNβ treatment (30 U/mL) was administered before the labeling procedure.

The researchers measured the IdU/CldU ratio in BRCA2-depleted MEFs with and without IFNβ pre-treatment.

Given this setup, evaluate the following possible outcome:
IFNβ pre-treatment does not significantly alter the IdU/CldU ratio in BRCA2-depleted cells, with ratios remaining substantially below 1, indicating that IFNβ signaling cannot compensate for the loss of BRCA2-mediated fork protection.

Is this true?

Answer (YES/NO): NO